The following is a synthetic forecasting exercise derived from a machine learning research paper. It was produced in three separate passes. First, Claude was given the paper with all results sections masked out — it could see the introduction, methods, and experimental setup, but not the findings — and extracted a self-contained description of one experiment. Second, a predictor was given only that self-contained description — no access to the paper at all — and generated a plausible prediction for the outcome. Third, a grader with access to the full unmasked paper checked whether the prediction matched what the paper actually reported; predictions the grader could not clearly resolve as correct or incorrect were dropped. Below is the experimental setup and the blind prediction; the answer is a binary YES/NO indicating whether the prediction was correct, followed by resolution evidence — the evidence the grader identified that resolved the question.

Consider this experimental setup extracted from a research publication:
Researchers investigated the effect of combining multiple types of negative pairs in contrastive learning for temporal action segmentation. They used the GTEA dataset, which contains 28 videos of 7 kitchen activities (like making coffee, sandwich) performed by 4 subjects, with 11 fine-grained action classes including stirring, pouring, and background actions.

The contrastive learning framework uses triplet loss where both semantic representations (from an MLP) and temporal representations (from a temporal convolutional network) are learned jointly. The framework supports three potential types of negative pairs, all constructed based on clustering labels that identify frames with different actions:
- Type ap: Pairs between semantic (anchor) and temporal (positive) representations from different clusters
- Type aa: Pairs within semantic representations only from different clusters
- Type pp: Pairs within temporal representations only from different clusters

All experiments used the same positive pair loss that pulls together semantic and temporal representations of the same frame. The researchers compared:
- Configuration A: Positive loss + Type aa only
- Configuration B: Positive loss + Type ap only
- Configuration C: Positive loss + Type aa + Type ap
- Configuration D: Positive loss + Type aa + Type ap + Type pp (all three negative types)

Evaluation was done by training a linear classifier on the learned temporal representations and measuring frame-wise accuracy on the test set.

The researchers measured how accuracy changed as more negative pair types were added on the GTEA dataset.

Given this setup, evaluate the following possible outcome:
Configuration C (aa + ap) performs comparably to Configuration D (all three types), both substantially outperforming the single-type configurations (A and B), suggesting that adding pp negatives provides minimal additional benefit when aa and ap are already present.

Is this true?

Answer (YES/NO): NO